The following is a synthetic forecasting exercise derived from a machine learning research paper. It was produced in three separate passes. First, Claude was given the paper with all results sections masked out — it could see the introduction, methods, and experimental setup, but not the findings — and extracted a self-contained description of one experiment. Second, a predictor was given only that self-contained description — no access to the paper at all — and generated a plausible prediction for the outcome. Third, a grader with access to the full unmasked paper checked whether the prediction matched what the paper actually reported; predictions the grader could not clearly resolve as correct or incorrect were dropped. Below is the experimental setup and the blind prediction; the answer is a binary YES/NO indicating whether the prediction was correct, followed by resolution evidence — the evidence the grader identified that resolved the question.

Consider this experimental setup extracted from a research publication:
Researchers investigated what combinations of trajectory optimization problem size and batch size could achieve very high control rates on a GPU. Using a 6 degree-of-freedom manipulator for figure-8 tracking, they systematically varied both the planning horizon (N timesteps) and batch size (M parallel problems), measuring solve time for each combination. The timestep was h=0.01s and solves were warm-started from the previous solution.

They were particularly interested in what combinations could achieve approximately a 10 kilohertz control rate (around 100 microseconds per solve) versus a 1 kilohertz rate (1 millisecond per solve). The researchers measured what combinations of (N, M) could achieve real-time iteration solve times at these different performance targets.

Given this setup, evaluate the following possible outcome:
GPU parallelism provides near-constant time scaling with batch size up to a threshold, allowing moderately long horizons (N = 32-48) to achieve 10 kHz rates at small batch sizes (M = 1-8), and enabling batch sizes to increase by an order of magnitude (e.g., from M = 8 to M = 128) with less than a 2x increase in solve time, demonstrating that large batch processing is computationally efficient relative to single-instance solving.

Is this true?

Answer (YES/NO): NO